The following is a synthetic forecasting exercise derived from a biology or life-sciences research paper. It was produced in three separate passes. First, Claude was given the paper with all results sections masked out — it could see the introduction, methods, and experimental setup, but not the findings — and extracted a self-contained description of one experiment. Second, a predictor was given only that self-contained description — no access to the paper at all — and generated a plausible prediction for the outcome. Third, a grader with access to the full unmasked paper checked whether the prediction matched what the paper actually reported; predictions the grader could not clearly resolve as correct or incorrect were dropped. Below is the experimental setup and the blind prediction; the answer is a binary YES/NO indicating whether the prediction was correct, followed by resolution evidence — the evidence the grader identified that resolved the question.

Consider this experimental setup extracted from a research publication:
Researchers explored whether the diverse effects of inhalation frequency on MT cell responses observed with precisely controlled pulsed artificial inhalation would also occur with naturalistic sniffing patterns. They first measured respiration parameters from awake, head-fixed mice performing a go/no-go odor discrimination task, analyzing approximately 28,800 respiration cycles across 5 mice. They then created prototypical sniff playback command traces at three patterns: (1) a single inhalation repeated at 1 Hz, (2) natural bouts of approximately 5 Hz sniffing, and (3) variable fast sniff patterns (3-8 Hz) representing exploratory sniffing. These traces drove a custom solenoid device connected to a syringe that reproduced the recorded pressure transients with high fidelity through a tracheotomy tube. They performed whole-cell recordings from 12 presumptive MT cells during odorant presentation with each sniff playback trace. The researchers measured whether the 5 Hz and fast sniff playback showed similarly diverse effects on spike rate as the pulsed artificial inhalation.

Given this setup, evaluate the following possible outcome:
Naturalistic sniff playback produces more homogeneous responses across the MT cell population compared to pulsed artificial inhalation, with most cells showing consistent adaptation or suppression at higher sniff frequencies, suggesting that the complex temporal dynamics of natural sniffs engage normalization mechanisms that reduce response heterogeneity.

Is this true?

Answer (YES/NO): NO